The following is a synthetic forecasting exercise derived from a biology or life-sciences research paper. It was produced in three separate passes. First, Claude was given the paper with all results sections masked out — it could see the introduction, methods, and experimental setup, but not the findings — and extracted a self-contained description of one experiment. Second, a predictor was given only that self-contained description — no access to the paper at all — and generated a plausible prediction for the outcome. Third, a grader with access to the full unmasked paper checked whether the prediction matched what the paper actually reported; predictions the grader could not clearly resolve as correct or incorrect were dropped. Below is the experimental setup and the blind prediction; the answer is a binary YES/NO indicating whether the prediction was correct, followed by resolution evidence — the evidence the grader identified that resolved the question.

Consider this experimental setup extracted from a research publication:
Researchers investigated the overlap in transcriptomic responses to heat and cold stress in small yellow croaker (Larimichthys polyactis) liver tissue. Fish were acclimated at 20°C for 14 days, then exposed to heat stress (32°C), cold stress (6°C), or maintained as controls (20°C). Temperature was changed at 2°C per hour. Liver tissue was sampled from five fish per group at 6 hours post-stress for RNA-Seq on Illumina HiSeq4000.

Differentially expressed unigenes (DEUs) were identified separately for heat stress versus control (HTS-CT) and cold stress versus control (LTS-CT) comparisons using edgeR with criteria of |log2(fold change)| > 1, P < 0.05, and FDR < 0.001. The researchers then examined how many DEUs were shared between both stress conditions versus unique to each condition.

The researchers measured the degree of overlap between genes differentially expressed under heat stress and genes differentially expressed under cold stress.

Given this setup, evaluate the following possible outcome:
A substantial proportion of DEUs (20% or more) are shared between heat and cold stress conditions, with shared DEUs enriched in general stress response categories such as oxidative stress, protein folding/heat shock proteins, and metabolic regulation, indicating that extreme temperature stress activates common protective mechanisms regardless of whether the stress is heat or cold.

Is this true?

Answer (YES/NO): YES